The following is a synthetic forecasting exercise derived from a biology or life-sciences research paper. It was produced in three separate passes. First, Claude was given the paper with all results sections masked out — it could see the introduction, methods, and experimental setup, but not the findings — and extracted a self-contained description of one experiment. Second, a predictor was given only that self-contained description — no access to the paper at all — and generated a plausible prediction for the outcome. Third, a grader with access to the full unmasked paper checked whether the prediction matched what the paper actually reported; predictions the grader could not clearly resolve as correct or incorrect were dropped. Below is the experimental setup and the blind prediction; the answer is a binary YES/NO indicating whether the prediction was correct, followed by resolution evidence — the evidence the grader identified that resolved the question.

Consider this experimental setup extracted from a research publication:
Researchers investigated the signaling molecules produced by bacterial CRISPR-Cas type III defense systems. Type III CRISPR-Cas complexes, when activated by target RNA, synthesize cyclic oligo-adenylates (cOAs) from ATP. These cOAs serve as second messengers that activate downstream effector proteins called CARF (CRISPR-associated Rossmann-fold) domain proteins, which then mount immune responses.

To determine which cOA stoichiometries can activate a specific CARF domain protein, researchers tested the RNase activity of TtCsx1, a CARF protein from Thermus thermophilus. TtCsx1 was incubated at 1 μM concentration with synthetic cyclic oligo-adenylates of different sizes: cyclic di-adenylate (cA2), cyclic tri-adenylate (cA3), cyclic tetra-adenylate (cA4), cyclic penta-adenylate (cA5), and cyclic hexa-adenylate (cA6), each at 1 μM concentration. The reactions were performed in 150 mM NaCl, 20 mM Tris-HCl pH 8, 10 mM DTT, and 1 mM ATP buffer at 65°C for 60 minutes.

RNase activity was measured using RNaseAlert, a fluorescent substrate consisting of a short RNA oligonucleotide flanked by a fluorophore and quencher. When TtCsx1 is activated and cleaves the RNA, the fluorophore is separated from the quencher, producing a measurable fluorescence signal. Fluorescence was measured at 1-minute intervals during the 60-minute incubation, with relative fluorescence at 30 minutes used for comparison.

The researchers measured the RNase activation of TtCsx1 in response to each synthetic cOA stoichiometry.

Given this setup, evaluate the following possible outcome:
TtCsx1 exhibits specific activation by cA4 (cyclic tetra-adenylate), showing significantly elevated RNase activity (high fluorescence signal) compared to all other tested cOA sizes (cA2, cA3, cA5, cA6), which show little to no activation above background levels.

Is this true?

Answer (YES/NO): YES